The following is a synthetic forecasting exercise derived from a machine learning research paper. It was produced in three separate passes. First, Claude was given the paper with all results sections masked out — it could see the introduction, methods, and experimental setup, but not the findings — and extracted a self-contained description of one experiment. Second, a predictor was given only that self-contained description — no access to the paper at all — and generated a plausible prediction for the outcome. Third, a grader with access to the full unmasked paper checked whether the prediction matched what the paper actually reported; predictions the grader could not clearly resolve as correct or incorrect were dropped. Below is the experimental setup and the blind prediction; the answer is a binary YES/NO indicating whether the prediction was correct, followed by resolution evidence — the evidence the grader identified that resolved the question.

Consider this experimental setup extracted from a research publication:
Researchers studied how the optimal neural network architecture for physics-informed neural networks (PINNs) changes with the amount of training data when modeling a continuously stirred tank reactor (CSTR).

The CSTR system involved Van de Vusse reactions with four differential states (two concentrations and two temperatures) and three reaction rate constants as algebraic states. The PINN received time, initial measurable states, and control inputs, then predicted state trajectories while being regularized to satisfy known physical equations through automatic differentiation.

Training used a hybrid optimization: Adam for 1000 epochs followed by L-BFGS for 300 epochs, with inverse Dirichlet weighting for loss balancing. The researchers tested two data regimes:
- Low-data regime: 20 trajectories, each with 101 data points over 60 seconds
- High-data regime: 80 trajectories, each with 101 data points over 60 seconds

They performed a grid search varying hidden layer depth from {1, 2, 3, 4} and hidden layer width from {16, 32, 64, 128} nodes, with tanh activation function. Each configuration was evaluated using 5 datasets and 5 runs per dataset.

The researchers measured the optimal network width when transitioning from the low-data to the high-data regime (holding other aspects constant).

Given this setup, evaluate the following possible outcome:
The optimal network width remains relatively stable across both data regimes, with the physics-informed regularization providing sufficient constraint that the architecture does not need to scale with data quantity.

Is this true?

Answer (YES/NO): NO